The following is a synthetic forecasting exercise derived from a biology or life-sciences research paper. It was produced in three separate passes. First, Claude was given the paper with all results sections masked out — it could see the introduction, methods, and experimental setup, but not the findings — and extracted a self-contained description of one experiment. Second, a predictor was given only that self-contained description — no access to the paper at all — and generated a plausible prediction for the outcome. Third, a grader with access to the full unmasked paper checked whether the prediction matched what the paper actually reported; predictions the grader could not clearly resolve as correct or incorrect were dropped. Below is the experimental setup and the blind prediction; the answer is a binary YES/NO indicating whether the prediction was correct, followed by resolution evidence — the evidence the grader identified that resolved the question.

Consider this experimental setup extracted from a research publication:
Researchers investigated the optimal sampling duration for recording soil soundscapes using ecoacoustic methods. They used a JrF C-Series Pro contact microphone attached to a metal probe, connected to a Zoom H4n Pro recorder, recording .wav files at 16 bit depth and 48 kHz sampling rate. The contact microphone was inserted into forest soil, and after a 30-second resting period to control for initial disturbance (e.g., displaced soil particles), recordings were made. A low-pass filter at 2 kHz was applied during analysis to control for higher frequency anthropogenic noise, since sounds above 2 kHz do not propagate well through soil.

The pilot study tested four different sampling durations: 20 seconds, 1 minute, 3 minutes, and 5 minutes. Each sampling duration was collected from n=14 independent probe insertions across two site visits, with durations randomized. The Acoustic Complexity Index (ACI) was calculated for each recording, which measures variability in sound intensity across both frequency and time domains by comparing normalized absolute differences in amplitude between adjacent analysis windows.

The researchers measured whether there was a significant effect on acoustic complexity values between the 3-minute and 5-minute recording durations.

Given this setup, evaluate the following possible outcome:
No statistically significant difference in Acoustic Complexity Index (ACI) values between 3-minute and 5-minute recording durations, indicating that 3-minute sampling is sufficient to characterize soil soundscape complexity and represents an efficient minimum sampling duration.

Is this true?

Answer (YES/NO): YES